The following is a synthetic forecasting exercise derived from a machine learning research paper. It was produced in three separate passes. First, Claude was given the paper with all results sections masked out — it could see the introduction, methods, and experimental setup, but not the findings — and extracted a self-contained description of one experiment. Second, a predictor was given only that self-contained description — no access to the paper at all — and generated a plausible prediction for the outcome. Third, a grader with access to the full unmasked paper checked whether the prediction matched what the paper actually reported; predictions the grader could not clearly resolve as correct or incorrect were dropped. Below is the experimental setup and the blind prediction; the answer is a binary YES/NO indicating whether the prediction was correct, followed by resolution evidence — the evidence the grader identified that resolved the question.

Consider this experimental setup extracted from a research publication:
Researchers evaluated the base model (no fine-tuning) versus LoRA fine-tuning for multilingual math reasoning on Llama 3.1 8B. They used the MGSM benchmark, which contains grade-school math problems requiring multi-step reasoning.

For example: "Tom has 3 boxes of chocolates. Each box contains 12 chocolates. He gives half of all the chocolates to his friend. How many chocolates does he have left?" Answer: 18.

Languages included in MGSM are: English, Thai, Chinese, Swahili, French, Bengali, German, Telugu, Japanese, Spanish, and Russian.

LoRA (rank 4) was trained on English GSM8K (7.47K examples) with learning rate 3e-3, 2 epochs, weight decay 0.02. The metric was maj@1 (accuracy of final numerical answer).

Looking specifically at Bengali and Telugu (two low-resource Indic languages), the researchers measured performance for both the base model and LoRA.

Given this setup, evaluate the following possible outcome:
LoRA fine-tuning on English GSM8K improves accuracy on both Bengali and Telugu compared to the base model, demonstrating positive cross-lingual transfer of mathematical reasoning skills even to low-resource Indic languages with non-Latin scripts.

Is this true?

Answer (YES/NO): NO